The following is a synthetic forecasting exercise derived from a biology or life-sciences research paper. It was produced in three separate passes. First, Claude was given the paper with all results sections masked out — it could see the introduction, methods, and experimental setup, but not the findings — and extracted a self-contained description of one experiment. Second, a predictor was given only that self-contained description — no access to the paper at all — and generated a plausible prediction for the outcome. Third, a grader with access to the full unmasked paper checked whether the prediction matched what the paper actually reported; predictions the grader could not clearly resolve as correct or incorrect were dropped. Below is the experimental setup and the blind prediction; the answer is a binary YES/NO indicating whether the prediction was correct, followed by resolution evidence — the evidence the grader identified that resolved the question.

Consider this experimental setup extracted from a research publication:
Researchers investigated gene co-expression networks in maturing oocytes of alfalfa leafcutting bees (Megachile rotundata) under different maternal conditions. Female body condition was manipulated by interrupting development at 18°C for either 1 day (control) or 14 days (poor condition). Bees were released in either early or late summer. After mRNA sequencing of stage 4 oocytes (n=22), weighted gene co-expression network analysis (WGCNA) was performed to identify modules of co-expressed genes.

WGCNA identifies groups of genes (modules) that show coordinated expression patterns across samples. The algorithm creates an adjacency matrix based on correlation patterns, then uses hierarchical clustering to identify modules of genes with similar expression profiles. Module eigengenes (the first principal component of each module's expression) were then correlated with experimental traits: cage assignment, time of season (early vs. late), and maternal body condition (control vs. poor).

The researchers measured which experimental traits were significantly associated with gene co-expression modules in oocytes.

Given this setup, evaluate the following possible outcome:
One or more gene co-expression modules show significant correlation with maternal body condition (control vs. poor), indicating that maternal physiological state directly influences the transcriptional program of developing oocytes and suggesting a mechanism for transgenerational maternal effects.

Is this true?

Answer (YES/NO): NO